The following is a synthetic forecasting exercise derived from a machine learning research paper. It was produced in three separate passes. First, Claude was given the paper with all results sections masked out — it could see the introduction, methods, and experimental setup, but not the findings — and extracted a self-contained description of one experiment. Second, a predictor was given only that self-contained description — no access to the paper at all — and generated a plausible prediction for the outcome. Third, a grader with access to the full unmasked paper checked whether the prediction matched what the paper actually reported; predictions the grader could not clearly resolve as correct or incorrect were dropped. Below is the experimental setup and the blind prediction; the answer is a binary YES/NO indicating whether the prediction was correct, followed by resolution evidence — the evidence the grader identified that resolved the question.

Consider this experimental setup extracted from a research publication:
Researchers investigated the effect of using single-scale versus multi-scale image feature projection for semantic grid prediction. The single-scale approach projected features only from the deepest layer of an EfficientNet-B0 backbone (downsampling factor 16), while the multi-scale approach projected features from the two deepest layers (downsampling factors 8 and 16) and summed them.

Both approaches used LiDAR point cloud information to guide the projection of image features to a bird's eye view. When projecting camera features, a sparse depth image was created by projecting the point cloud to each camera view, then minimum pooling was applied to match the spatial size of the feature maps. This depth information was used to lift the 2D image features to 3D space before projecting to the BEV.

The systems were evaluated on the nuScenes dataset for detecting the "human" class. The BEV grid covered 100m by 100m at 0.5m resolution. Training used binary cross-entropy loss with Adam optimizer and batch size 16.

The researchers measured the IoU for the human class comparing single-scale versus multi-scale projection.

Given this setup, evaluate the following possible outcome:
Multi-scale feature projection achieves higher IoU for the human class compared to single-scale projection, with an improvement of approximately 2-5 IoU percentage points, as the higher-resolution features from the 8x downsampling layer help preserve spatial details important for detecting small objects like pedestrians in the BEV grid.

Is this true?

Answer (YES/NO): NO